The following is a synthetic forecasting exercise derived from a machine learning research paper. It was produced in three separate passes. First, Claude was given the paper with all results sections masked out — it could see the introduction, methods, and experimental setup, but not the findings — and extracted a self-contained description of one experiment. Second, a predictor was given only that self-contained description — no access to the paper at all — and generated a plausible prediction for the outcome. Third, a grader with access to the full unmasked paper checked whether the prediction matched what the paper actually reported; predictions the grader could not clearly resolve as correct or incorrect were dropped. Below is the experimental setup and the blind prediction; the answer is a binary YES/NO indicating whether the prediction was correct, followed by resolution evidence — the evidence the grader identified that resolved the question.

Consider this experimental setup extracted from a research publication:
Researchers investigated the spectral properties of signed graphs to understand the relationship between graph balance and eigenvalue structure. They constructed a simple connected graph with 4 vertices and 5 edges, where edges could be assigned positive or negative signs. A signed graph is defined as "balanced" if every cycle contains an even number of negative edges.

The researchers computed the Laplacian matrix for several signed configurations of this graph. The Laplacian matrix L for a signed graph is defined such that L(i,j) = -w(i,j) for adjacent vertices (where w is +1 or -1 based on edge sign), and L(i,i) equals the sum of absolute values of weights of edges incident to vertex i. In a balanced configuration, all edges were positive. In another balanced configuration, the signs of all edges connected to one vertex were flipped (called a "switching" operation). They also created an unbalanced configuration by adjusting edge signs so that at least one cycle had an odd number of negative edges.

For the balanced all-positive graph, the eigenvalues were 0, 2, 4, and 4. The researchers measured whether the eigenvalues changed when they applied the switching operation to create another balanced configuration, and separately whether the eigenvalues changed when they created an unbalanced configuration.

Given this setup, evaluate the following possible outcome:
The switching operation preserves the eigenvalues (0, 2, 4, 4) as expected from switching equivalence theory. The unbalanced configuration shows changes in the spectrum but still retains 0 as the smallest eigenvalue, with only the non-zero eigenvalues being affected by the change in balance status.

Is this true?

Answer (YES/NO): NO